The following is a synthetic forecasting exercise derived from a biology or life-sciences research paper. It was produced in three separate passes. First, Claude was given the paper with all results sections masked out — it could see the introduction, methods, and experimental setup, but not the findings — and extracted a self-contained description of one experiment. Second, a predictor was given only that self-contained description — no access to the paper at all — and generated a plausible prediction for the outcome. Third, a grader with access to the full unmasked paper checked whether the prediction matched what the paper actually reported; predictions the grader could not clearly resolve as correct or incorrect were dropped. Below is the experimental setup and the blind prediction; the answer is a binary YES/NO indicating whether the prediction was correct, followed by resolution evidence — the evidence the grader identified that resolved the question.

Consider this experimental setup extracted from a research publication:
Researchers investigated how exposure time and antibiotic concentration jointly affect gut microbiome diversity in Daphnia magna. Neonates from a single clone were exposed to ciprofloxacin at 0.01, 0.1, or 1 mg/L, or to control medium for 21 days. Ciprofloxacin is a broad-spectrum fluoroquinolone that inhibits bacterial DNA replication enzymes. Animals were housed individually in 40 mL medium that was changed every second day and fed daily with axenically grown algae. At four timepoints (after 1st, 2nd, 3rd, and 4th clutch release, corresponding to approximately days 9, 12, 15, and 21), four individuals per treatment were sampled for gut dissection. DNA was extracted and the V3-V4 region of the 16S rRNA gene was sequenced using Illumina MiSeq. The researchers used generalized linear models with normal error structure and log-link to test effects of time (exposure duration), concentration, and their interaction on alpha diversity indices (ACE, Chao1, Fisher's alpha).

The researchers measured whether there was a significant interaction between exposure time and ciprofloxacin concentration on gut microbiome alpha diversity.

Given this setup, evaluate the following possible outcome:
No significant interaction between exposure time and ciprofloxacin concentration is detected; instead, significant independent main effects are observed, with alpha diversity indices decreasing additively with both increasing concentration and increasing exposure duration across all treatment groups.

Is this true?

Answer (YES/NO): NO